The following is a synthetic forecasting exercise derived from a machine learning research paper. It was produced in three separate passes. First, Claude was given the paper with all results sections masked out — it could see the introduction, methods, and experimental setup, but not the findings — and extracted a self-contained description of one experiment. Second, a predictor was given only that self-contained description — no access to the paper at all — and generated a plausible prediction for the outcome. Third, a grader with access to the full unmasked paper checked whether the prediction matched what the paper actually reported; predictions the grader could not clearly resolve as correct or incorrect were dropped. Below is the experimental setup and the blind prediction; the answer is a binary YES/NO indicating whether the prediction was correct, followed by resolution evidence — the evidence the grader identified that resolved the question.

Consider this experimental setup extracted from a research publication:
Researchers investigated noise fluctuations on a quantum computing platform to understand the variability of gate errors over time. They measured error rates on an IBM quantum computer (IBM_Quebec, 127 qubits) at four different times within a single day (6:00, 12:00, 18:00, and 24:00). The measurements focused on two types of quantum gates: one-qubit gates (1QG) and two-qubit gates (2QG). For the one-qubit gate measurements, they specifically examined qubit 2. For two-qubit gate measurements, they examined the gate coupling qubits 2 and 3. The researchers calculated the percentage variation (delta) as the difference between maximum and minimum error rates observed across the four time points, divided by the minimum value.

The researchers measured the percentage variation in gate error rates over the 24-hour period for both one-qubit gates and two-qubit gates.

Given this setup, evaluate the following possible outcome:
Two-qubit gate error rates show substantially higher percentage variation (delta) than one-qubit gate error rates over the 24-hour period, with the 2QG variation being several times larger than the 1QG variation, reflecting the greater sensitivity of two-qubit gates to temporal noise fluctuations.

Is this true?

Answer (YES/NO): NO